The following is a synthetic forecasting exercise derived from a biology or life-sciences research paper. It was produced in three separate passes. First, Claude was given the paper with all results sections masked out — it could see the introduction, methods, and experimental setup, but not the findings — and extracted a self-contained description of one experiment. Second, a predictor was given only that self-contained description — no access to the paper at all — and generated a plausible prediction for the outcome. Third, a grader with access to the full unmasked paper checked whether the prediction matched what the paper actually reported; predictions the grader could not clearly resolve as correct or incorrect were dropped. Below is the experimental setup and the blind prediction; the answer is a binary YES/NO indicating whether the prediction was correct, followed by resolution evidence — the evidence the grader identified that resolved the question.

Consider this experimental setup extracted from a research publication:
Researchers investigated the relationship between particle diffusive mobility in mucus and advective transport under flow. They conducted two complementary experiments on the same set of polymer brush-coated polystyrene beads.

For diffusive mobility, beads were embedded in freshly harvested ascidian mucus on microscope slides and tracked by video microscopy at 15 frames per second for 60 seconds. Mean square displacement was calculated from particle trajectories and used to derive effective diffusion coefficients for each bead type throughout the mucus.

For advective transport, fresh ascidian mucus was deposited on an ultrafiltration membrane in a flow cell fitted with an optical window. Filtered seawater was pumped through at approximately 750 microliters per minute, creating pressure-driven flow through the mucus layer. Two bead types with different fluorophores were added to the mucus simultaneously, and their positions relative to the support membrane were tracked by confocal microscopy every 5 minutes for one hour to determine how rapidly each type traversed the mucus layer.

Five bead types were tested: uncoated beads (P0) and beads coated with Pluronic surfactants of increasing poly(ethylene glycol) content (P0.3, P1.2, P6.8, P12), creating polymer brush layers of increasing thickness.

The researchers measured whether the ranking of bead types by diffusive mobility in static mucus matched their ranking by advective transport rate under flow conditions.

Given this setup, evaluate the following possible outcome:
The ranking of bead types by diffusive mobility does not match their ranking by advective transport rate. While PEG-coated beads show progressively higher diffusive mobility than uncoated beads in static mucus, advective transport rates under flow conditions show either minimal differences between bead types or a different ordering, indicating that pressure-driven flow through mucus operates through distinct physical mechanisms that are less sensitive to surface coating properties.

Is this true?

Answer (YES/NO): NO